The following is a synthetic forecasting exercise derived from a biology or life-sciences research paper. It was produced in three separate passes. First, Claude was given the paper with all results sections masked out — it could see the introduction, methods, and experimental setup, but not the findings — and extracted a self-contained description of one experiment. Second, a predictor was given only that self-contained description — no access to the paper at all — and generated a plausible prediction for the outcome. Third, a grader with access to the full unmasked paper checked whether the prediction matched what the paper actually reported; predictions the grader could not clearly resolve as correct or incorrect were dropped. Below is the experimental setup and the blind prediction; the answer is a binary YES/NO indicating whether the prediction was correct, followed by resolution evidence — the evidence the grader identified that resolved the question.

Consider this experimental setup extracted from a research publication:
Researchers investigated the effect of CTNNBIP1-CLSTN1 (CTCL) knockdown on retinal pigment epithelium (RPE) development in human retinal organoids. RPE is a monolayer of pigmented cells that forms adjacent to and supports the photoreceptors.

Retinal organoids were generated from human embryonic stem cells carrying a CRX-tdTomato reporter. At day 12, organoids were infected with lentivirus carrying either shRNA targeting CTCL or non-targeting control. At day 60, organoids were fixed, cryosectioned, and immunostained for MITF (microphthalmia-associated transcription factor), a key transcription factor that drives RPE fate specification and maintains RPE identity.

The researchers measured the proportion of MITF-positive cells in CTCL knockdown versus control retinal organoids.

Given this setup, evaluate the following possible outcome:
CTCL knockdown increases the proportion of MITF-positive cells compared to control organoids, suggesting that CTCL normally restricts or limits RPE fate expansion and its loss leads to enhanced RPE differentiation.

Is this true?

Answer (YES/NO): YES